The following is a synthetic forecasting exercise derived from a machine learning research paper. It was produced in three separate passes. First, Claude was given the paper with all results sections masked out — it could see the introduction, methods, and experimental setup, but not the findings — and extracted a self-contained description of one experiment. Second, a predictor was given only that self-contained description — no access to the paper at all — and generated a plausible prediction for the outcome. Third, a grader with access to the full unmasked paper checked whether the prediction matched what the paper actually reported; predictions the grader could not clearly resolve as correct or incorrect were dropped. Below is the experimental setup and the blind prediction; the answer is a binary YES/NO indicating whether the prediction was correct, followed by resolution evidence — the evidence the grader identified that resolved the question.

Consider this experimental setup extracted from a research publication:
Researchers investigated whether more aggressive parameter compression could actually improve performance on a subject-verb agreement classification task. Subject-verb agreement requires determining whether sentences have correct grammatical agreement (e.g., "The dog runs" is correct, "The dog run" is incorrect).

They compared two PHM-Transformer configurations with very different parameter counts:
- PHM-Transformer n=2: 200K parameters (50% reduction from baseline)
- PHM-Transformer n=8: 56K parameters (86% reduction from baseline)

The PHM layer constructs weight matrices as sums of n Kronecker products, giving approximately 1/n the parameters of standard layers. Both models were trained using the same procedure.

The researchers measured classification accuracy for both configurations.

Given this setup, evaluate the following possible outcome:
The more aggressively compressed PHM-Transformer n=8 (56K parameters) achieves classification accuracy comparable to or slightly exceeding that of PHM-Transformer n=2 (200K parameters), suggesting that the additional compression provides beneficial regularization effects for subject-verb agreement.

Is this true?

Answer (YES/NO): YES